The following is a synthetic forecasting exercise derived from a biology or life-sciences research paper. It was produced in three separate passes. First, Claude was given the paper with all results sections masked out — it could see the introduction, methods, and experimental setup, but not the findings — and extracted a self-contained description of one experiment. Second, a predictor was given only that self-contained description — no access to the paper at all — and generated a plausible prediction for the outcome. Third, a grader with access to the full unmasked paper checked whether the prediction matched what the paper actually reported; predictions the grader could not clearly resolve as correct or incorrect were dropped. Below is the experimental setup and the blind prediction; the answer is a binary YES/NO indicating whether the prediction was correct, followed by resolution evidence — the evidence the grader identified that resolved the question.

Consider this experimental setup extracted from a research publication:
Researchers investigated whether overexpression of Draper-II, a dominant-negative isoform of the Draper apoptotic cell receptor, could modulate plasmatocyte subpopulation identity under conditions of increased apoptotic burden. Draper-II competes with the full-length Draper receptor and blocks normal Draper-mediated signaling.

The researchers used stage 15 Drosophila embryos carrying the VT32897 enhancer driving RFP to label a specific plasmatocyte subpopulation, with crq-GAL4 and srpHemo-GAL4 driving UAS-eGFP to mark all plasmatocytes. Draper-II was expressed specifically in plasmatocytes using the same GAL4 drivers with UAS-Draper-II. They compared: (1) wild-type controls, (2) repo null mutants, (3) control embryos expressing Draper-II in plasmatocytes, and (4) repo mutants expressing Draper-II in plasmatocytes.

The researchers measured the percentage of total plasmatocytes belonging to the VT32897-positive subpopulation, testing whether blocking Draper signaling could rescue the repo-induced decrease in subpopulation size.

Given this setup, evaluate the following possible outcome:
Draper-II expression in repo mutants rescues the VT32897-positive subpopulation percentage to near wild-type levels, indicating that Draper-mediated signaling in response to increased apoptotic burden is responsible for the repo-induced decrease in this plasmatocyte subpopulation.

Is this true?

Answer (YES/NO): NO